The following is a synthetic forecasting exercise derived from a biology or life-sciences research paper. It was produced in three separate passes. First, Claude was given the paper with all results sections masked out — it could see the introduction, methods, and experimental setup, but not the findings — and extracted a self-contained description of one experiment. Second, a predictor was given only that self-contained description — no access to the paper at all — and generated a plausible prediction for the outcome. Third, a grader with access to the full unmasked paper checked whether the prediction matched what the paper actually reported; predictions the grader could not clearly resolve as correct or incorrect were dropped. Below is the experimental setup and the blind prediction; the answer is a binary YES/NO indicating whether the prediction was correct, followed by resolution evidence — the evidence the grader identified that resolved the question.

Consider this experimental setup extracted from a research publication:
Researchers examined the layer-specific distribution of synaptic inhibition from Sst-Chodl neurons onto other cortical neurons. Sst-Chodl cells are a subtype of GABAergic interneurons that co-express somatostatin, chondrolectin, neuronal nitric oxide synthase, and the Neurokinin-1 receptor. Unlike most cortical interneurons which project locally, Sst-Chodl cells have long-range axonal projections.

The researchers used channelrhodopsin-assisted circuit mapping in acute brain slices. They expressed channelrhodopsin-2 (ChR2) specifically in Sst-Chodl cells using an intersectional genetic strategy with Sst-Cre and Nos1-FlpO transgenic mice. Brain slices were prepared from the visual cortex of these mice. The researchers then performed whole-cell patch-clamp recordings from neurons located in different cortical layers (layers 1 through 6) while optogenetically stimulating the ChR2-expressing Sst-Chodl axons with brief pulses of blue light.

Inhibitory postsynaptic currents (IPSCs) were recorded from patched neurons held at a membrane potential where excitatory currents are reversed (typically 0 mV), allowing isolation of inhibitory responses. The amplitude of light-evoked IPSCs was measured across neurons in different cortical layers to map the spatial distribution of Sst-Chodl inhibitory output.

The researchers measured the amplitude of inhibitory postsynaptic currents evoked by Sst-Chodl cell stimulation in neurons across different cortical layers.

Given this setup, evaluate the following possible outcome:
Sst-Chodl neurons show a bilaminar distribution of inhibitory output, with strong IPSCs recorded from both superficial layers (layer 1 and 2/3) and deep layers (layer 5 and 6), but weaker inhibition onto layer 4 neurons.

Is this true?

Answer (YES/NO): NO